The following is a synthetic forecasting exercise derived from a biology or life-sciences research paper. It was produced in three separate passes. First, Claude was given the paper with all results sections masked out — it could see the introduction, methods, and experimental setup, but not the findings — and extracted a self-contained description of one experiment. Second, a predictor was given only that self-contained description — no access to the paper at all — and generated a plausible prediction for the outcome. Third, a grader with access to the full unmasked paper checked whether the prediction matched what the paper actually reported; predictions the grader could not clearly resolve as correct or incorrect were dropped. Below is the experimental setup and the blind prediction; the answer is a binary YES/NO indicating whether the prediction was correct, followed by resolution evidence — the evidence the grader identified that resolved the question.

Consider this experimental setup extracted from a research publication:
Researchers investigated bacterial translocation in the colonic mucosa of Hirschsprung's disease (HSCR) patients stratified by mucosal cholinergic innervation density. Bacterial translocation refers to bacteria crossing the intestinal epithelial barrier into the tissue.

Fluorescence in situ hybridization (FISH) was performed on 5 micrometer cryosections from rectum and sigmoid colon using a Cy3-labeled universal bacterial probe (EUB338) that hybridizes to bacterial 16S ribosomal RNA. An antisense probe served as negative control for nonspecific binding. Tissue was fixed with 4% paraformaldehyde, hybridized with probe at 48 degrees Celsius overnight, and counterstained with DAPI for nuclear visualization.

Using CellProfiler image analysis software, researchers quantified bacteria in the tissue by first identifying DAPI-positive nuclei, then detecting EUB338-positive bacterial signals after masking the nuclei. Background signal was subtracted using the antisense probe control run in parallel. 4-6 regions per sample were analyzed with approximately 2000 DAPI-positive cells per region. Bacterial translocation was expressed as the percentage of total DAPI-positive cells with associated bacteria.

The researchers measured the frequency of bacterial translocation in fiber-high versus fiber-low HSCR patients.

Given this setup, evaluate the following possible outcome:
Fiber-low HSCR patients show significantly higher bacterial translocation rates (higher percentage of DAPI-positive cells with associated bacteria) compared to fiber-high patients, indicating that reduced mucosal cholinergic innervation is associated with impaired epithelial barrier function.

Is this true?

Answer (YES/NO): NO